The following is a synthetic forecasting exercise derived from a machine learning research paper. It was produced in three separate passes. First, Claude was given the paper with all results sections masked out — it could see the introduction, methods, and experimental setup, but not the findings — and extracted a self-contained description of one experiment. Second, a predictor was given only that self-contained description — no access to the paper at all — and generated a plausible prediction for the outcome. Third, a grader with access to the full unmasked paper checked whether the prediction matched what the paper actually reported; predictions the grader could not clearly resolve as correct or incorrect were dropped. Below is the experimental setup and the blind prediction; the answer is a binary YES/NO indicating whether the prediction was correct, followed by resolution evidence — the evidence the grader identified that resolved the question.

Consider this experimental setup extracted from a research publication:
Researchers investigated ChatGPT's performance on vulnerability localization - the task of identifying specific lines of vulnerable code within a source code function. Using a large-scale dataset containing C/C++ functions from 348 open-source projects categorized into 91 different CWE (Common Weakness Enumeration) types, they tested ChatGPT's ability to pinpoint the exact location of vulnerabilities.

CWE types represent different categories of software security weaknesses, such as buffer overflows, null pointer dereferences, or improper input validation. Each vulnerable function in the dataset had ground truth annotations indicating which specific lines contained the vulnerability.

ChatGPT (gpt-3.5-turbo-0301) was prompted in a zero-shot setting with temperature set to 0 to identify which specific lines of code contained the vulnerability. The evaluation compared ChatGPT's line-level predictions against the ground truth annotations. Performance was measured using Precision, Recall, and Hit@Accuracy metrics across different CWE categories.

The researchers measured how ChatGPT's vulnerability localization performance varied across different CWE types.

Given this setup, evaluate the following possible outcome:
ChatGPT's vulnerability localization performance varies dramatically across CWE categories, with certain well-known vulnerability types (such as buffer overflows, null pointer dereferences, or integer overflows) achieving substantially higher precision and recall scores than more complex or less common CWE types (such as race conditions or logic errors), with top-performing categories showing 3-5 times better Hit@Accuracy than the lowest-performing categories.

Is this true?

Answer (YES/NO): NO